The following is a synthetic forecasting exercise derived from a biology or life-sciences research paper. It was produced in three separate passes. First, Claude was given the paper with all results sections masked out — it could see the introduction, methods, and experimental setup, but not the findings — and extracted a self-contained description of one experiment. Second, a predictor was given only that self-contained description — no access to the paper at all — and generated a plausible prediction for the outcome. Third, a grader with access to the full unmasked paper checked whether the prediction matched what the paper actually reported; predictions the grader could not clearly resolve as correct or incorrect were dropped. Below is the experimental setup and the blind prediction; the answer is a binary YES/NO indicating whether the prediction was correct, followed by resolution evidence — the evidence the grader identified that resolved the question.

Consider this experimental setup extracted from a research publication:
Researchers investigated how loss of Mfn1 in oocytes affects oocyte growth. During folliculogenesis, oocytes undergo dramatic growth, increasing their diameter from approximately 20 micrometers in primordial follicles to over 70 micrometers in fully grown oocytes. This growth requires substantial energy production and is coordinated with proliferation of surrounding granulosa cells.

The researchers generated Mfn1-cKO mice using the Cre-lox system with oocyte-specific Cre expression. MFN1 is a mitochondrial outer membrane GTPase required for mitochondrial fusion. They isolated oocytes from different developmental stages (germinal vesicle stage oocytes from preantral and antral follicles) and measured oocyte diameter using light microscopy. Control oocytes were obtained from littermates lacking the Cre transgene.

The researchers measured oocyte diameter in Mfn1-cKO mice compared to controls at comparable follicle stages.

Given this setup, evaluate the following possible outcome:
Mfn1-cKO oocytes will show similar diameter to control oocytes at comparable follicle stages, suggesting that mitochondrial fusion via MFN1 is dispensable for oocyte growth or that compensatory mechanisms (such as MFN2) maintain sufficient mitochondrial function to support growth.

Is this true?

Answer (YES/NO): NO